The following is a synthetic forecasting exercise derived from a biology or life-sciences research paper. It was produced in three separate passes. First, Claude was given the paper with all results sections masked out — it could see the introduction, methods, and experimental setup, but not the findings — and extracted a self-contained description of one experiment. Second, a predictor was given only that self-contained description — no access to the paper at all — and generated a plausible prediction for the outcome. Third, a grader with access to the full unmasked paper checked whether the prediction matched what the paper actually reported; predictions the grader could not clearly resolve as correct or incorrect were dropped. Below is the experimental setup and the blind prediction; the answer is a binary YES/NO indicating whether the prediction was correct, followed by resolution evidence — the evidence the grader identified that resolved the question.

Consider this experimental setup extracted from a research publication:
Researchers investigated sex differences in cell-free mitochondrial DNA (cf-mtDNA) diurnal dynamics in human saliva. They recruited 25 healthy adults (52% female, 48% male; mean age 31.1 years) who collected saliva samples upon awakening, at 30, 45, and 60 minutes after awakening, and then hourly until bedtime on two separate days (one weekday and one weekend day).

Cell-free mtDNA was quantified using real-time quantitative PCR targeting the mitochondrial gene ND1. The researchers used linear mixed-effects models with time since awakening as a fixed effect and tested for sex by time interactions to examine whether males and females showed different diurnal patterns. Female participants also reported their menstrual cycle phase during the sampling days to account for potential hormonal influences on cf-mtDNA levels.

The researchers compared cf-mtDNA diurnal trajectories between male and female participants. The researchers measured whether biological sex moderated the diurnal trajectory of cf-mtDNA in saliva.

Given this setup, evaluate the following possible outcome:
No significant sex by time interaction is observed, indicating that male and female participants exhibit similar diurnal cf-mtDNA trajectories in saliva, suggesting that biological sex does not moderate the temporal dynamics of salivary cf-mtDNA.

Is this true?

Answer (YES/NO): YES